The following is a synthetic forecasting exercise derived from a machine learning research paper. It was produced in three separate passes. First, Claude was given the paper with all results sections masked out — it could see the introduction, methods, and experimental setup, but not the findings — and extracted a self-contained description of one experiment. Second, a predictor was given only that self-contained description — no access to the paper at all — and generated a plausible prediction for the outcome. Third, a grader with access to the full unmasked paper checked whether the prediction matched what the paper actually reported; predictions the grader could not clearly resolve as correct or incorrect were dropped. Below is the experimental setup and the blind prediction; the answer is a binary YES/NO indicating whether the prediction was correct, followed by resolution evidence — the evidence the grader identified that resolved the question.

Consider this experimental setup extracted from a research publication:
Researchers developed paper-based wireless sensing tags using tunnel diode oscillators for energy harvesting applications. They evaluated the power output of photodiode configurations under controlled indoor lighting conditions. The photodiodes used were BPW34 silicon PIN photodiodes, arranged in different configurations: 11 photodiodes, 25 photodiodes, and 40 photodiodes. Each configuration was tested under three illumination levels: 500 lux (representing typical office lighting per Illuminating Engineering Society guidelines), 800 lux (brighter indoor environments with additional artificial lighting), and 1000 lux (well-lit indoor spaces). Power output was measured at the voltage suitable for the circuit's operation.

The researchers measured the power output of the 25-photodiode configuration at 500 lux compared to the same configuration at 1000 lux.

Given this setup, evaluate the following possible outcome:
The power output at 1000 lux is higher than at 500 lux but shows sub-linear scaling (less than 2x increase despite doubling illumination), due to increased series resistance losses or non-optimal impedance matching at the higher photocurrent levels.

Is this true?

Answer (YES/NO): NO